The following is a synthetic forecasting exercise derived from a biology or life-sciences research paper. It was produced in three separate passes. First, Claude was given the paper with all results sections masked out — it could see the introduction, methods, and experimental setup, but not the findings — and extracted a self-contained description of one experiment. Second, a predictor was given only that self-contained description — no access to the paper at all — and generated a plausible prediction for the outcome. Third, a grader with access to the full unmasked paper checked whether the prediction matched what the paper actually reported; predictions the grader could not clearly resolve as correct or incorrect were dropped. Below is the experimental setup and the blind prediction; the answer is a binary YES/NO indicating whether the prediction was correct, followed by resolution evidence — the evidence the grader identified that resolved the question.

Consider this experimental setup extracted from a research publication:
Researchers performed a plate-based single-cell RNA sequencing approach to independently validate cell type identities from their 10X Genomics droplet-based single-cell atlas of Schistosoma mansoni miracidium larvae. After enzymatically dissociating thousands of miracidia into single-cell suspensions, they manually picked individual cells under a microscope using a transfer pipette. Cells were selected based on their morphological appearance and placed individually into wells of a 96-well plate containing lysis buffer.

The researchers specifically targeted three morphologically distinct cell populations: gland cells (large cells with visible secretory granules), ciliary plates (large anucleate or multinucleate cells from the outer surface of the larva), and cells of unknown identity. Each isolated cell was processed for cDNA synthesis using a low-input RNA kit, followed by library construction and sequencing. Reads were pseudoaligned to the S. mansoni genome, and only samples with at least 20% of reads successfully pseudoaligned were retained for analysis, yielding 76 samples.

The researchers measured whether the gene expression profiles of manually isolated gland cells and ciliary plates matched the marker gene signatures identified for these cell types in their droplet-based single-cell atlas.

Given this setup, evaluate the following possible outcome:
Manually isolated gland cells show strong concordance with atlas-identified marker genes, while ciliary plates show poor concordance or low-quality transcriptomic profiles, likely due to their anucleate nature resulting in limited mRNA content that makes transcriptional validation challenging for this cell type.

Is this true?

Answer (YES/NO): NO